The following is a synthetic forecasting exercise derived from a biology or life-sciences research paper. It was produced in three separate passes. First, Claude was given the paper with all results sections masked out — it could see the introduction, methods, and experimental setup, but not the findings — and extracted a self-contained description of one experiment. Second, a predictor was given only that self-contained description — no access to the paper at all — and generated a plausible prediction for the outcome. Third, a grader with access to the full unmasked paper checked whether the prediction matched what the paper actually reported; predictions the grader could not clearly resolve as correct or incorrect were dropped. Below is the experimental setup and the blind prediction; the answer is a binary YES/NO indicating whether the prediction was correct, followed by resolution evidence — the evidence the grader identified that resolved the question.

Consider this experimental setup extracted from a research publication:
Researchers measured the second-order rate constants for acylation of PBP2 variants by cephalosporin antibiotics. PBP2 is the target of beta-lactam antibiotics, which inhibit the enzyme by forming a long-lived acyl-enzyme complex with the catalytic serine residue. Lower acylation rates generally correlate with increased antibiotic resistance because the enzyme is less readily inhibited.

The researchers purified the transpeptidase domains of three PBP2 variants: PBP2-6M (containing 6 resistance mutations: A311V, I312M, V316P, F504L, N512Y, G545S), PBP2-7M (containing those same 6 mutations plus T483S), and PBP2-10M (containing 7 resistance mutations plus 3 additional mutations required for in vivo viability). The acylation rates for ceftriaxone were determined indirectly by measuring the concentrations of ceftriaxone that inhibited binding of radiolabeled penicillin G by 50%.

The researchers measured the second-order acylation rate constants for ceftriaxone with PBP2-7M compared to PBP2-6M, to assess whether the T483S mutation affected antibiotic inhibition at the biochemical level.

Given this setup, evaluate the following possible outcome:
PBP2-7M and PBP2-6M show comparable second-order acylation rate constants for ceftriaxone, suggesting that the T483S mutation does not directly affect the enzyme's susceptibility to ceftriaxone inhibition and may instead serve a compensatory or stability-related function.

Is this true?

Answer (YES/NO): NO